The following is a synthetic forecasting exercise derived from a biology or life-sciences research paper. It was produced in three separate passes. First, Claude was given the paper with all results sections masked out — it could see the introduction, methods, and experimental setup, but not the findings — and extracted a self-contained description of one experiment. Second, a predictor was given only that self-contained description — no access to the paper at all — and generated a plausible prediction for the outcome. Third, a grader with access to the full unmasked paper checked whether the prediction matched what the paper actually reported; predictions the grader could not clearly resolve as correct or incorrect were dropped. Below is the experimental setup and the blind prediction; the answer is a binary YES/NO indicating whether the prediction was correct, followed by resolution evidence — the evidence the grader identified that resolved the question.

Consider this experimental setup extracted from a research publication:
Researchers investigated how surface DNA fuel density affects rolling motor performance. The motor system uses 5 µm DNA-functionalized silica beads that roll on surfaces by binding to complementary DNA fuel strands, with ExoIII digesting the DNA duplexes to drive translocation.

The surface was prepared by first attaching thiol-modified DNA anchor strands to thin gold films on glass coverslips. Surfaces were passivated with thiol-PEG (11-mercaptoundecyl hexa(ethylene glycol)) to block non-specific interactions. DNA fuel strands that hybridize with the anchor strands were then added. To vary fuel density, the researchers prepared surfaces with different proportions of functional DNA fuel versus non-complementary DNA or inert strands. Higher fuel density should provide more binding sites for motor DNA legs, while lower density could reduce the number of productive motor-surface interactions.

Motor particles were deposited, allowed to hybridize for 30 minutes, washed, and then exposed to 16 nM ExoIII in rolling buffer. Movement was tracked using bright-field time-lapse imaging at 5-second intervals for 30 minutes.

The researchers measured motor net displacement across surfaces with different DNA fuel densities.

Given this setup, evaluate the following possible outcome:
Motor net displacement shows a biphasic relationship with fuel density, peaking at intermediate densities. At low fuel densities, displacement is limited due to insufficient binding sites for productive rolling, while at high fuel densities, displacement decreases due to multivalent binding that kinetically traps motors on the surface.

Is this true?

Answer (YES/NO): NO